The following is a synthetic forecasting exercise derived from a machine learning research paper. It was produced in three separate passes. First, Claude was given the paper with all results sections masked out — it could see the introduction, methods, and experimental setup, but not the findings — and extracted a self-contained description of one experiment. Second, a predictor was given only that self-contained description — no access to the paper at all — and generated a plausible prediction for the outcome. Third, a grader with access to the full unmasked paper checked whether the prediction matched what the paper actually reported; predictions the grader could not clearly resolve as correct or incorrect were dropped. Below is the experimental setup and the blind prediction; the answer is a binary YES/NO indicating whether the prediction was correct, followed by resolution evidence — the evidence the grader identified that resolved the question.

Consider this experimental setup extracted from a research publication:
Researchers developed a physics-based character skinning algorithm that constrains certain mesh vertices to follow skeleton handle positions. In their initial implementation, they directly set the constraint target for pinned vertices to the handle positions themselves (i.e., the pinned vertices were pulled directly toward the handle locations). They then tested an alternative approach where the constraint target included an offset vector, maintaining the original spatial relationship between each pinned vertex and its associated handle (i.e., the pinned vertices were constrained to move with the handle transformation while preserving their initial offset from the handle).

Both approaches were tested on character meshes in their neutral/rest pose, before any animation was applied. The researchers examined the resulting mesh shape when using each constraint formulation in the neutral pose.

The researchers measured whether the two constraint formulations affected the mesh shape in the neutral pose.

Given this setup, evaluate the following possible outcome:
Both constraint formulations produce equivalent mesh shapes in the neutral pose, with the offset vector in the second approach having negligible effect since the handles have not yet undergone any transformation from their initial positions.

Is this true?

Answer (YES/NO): NO